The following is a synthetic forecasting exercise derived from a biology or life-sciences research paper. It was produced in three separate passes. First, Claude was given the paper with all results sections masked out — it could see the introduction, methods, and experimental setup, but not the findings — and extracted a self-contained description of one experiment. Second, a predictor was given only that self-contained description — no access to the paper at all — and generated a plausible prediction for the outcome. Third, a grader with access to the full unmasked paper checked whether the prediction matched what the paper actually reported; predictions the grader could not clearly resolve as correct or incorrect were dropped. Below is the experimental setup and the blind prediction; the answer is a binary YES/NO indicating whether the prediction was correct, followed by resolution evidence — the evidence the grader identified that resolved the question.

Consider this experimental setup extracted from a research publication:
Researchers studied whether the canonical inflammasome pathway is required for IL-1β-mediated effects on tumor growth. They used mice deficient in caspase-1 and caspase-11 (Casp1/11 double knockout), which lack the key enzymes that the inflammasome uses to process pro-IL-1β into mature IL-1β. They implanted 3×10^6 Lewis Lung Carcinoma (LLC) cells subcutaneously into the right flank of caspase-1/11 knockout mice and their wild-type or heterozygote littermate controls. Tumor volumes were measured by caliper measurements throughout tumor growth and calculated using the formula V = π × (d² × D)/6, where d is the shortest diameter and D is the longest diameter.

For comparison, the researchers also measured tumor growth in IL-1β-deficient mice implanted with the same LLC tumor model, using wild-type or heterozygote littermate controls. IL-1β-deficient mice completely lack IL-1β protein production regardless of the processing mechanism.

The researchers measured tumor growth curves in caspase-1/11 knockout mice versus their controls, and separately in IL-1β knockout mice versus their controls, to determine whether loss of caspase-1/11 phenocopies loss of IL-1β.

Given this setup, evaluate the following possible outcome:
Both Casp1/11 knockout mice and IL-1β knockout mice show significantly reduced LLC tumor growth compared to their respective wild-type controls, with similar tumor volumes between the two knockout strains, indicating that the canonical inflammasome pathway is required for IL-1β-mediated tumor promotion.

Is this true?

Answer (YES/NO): NO